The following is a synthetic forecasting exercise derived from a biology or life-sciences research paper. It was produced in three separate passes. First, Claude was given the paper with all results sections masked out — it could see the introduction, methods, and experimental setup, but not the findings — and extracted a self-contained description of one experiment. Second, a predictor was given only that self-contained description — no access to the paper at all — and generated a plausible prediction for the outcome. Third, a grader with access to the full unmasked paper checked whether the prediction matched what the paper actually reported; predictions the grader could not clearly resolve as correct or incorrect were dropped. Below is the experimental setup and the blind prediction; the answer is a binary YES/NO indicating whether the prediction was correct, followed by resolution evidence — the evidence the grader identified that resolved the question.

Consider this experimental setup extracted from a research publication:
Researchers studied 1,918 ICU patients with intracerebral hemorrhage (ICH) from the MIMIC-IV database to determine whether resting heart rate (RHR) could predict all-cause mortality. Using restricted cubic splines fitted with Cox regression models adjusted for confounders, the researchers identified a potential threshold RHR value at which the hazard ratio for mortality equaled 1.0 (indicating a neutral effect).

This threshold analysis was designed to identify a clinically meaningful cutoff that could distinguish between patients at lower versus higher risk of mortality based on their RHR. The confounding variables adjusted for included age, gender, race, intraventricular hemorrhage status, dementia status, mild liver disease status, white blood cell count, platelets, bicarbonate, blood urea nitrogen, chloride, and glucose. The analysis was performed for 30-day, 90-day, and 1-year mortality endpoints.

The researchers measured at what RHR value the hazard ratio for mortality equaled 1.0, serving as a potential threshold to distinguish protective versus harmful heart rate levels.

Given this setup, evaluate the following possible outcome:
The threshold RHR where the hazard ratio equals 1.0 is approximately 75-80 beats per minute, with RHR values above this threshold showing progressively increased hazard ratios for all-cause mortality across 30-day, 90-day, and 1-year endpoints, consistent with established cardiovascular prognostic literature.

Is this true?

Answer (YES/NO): NO